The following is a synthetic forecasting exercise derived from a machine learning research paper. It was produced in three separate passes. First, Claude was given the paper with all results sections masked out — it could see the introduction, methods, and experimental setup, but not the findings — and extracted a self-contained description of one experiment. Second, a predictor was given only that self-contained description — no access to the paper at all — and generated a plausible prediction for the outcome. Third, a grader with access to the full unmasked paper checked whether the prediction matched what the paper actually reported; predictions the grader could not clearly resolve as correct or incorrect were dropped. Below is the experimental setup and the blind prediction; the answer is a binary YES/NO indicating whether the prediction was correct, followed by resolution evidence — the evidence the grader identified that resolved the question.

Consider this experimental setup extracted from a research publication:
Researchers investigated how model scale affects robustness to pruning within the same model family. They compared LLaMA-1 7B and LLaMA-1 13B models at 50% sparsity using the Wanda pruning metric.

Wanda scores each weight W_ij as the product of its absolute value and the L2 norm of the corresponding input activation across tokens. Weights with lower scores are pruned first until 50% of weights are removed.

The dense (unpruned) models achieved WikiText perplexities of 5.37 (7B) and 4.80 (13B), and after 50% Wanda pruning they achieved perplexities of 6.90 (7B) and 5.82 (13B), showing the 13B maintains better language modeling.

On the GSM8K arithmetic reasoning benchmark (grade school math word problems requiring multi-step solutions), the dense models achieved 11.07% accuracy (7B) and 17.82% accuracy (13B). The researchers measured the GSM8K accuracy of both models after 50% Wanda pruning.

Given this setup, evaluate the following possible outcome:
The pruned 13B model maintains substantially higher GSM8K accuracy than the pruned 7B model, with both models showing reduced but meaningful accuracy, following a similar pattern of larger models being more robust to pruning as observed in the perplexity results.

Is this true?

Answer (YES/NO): NO